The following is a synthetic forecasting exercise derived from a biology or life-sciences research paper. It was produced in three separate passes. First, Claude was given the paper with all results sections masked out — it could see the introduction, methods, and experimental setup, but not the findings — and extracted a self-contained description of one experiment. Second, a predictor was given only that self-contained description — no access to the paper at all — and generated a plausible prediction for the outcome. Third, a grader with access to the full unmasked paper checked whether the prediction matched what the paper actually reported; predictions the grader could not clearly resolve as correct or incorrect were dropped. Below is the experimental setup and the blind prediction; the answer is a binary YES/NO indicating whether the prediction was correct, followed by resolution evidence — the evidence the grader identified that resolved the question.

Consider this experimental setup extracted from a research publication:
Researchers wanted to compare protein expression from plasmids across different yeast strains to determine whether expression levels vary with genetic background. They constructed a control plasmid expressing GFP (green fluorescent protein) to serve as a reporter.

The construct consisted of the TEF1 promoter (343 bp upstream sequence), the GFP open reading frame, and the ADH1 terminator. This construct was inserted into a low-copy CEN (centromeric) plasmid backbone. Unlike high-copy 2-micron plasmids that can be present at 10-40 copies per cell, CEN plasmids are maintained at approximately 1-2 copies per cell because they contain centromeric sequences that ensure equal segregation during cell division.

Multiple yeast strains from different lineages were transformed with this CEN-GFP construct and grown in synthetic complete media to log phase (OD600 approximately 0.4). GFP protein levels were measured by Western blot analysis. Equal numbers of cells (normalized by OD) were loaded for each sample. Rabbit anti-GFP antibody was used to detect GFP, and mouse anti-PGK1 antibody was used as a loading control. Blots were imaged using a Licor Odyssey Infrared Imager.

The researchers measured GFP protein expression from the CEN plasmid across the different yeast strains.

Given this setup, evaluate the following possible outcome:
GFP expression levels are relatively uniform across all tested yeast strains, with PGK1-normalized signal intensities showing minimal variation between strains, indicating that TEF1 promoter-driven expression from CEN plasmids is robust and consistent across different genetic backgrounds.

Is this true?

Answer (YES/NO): YES